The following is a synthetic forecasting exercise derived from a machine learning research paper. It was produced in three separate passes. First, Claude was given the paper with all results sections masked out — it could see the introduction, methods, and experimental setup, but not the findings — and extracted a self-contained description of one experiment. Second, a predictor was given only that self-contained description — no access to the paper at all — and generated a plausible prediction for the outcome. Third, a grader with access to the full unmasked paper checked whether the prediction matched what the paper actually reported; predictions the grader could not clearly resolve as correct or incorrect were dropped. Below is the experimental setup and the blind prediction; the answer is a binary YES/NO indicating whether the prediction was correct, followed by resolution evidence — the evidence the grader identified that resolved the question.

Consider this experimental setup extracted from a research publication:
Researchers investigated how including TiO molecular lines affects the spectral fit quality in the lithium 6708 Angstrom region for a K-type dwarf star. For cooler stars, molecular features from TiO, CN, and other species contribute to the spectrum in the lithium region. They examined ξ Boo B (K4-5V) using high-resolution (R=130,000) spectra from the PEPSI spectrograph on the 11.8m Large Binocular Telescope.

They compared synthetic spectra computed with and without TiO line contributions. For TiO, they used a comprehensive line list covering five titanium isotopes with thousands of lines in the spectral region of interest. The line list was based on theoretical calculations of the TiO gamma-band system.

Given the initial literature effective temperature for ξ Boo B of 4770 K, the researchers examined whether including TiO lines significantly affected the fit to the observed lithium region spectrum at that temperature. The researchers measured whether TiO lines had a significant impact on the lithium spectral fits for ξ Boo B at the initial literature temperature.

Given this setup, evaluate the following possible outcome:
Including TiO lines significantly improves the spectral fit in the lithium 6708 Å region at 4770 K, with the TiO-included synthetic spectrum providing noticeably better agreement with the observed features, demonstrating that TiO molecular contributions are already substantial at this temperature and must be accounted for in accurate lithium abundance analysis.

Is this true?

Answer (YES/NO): NO